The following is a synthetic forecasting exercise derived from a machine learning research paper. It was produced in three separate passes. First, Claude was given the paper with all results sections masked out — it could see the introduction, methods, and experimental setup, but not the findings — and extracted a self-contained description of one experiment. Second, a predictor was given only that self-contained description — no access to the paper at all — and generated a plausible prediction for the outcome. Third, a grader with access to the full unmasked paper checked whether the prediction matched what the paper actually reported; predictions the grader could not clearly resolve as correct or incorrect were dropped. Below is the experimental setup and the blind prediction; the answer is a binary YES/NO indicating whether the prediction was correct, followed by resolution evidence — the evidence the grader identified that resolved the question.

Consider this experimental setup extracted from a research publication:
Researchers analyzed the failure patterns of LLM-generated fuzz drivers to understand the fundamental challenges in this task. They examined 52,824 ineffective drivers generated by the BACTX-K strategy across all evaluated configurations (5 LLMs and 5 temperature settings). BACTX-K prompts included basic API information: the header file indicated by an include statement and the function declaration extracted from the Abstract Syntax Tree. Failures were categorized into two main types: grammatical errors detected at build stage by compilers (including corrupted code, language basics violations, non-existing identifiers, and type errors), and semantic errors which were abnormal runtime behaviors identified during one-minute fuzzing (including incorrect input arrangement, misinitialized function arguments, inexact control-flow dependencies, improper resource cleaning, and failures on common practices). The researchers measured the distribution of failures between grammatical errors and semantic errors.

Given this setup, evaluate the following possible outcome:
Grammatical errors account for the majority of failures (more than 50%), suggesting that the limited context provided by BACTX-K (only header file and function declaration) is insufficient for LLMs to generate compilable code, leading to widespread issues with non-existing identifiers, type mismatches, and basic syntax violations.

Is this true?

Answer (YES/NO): YES